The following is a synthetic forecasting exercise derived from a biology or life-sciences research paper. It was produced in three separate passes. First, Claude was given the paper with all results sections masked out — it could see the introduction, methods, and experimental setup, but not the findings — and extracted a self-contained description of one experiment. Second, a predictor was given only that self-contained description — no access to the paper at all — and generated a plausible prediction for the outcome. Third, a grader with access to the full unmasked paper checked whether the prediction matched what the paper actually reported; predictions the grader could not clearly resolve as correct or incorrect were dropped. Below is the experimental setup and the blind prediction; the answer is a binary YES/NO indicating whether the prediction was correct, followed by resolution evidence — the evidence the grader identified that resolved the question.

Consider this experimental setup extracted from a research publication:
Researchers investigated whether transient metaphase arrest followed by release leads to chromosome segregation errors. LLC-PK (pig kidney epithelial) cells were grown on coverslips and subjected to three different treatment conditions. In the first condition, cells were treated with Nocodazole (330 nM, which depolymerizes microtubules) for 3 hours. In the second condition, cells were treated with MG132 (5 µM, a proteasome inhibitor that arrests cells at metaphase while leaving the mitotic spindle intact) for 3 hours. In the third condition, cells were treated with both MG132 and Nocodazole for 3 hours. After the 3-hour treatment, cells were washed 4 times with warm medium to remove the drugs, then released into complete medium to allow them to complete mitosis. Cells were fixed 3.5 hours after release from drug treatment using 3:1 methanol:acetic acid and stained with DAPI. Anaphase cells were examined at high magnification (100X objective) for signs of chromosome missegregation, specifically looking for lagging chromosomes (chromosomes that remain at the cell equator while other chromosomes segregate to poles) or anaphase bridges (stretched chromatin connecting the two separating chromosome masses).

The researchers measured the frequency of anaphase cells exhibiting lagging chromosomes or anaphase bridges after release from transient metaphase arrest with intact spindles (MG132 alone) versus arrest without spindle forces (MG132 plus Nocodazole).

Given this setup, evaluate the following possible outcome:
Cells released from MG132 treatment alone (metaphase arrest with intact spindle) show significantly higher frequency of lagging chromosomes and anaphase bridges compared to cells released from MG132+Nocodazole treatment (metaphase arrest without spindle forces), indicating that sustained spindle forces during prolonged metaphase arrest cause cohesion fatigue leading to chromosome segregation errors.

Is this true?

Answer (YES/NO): YES